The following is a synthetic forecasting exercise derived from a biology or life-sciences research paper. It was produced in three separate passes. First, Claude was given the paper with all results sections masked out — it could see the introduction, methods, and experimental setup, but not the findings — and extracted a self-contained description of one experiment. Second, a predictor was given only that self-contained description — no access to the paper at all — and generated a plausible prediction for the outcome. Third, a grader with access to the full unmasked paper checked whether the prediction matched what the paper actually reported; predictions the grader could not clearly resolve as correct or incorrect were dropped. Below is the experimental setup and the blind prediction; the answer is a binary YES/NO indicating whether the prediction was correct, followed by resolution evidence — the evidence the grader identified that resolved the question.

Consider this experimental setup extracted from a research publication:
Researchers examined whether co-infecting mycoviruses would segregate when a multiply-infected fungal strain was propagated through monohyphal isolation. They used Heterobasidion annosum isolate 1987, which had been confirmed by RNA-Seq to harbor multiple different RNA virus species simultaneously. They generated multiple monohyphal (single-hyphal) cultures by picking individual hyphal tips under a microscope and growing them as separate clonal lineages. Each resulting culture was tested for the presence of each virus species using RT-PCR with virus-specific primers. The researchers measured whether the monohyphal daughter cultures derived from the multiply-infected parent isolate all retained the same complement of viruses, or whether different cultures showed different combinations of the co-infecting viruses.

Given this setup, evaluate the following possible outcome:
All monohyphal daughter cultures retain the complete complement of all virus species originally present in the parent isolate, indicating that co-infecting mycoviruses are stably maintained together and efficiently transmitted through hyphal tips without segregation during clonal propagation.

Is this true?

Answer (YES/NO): NO